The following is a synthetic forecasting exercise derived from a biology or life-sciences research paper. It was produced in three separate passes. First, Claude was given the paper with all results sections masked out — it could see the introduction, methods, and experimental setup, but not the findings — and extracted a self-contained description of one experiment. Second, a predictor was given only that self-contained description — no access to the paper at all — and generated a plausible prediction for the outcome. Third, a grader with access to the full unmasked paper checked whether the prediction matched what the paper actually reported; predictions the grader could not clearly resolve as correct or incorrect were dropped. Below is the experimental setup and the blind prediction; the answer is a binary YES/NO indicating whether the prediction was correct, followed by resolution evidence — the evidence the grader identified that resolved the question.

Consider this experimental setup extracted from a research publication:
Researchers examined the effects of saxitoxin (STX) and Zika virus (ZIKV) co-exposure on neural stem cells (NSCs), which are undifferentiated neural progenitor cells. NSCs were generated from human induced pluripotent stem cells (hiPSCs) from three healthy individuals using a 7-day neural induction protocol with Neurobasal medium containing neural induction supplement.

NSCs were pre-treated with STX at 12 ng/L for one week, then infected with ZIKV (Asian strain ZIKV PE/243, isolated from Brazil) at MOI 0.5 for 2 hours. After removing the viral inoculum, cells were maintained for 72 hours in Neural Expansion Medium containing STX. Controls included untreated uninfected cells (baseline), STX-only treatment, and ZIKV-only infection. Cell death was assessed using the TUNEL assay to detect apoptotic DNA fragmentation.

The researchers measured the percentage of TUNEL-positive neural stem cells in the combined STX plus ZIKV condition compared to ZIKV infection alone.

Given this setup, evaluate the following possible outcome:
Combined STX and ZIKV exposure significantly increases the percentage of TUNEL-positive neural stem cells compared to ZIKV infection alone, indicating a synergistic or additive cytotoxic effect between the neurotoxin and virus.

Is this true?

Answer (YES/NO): NO